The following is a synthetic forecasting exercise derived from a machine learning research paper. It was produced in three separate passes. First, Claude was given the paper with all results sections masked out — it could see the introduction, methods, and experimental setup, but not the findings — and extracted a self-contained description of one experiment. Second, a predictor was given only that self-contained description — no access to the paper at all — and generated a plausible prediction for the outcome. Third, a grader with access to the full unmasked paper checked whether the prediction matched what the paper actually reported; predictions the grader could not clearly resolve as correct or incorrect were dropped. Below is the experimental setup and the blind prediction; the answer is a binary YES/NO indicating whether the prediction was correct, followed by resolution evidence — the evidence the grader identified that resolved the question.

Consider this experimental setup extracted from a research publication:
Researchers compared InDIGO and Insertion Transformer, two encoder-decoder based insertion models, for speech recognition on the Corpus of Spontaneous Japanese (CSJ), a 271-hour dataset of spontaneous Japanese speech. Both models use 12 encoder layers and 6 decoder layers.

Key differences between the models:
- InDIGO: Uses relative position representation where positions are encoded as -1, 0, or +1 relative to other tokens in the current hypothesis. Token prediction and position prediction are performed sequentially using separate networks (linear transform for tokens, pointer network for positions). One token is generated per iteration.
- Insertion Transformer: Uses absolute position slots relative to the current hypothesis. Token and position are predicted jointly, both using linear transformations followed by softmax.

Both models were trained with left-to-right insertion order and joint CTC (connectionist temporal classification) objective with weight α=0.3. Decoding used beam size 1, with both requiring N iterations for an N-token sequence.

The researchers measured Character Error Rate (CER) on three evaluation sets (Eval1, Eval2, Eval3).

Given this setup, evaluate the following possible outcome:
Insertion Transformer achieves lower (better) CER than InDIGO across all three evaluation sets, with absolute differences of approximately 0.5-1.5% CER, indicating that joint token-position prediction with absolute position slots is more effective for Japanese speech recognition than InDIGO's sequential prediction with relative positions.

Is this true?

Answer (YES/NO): NO